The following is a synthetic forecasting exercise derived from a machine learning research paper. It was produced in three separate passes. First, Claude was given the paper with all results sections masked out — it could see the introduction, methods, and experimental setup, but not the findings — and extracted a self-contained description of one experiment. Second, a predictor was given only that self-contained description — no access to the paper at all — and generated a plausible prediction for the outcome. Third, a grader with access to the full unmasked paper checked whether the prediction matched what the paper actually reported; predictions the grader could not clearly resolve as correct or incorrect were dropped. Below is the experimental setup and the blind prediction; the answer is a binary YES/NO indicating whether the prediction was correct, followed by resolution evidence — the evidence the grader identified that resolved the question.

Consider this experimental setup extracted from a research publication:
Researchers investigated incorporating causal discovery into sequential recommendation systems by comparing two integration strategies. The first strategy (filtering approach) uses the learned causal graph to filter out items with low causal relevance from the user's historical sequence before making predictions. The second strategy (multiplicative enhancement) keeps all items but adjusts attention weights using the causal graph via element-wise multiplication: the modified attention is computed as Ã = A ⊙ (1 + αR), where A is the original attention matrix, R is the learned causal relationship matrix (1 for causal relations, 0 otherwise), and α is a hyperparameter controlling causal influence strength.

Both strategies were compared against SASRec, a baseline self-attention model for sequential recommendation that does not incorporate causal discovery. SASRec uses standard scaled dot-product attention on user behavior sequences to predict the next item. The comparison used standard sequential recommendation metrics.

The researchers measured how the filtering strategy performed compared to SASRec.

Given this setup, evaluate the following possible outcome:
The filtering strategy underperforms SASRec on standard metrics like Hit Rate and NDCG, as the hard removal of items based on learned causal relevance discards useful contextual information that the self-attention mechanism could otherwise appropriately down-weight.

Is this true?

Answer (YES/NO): NO